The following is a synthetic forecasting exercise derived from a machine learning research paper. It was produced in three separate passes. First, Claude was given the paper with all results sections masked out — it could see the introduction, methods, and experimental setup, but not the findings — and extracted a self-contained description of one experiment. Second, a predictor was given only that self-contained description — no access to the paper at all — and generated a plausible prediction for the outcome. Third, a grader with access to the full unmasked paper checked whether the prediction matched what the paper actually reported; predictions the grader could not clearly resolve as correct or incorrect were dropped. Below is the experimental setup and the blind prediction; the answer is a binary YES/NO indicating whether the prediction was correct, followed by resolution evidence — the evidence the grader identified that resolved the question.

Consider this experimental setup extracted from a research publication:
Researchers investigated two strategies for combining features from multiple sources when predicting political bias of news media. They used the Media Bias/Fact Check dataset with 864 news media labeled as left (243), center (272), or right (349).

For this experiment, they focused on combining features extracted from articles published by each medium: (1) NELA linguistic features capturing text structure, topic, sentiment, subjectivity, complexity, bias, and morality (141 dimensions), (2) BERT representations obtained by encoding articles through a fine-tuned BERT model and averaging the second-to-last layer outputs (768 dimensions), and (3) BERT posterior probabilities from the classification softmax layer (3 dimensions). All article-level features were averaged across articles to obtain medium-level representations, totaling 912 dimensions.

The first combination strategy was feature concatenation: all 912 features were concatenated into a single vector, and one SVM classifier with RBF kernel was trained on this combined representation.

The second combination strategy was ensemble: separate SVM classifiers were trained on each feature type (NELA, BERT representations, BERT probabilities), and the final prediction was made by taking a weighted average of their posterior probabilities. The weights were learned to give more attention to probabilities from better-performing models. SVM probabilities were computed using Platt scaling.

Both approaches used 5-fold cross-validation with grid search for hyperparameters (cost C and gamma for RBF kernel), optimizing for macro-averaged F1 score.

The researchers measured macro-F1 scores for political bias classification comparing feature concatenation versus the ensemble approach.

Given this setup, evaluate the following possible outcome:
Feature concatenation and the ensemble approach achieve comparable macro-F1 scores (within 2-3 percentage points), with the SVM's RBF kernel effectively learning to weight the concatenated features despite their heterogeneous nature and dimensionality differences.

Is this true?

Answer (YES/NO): YES